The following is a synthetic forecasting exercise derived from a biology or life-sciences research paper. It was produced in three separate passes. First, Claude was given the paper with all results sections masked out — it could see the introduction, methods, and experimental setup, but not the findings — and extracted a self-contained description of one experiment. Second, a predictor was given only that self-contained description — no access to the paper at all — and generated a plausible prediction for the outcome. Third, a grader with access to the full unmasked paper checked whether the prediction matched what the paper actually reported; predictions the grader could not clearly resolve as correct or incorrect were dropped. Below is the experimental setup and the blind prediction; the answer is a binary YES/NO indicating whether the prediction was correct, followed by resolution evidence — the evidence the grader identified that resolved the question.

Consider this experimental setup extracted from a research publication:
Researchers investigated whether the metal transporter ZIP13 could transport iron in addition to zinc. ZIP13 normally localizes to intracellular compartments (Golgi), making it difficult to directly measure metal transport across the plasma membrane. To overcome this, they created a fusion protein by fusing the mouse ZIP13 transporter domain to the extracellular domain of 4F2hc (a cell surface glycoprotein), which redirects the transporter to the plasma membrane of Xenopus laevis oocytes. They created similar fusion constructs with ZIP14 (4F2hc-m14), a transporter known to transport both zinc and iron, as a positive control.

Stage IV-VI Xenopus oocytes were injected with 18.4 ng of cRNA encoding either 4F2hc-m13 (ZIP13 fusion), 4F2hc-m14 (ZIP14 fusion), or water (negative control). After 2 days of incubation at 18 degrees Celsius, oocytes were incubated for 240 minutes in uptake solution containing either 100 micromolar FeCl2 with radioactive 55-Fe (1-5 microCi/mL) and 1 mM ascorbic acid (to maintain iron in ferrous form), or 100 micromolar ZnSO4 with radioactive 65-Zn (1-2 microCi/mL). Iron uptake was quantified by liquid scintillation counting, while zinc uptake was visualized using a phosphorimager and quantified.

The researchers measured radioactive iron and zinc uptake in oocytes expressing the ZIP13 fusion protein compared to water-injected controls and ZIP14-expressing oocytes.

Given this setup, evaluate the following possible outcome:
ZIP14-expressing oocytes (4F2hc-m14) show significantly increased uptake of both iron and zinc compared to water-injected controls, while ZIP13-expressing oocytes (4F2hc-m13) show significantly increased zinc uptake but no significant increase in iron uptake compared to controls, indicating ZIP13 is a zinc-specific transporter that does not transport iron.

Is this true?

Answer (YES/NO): NO